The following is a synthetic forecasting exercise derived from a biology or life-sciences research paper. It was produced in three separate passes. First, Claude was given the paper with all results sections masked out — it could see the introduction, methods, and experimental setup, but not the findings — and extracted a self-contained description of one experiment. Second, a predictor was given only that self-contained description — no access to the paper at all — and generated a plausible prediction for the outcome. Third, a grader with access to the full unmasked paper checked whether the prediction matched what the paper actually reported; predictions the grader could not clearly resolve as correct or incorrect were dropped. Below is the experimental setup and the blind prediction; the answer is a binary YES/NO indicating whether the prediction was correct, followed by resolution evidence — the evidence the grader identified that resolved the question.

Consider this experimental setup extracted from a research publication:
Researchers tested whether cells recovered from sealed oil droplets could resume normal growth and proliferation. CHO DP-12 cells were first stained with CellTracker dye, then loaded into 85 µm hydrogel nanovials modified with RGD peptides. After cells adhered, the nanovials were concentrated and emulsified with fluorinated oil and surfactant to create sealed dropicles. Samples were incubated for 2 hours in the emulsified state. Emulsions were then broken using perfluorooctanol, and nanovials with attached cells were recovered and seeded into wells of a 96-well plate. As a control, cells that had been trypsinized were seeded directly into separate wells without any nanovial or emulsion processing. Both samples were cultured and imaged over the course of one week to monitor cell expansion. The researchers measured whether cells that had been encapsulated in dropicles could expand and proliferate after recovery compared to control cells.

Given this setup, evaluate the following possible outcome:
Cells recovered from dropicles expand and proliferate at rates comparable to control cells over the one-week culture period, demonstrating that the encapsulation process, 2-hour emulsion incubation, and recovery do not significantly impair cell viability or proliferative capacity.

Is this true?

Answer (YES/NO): YES